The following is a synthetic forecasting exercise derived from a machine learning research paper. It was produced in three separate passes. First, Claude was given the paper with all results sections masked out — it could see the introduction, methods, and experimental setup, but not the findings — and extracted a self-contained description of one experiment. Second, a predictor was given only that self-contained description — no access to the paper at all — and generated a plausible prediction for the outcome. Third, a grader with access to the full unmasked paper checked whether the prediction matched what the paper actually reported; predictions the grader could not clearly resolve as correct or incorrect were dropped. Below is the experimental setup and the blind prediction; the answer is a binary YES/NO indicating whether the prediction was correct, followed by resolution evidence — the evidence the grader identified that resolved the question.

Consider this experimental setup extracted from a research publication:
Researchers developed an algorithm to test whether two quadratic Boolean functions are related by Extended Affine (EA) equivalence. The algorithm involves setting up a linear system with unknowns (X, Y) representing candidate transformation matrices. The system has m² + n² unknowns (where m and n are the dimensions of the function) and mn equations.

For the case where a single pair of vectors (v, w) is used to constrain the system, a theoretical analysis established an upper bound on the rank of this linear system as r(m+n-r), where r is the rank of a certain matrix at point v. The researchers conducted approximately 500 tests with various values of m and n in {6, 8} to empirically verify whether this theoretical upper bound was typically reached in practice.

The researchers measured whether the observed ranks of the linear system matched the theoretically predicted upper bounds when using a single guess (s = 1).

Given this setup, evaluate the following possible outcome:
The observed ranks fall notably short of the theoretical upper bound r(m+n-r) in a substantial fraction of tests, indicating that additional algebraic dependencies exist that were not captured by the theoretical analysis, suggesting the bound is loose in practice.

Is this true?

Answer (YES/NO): NO